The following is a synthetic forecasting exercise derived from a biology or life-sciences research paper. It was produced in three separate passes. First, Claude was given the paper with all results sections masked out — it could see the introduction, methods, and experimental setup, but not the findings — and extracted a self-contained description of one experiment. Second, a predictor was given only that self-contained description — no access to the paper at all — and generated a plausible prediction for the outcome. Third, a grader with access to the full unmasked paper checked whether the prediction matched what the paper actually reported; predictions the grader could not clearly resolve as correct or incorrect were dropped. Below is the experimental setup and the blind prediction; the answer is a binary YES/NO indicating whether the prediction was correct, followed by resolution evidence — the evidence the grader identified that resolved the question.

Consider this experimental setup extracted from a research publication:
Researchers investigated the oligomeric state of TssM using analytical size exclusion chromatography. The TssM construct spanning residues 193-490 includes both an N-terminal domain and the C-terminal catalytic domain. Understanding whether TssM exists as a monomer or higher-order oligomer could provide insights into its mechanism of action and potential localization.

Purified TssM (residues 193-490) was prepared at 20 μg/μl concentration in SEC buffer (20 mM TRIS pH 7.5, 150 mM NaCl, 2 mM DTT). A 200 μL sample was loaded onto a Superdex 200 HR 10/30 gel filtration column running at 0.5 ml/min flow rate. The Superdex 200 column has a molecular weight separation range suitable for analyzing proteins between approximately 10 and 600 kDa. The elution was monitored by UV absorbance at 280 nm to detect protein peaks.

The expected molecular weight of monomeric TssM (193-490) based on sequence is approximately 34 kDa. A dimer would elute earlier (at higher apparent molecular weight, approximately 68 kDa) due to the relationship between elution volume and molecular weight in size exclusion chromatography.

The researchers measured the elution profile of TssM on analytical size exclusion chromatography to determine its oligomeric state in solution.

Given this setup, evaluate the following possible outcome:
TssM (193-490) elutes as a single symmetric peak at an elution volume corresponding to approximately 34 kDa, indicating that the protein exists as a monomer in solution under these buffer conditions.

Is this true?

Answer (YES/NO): YES